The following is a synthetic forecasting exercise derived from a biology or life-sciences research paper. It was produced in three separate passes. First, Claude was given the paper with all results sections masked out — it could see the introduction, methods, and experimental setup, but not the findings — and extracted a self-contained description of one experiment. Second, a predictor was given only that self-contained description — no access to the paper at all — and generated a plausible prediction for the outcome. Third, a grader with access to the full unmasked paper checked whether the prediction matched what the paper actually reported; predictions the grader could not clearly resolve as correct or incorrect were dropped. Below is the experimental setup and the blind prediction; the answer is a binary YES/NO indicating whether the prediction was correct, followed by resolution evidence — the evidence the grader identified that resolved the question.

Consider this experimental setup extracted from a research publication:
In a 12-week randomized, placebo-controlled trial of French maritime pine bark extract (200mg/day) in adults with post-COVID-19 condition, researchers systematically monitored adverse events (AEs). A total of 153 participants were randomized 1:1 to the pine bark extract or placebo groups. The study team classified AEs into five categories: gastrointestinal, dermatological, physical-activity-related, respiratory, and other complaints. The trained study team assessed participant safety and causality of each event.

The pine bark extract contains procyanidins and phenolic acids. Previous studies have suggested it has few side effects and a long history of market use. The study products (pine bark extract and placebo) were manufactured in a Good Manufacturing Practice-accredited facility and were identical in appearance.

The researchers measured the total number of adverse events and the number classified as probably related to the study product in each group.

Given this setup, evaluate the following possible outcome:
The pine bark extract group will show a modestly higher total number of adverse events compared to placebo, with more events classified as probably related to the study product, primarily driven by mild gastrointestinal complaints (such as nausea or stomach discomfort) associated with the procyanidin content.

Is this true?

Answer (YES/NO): NO